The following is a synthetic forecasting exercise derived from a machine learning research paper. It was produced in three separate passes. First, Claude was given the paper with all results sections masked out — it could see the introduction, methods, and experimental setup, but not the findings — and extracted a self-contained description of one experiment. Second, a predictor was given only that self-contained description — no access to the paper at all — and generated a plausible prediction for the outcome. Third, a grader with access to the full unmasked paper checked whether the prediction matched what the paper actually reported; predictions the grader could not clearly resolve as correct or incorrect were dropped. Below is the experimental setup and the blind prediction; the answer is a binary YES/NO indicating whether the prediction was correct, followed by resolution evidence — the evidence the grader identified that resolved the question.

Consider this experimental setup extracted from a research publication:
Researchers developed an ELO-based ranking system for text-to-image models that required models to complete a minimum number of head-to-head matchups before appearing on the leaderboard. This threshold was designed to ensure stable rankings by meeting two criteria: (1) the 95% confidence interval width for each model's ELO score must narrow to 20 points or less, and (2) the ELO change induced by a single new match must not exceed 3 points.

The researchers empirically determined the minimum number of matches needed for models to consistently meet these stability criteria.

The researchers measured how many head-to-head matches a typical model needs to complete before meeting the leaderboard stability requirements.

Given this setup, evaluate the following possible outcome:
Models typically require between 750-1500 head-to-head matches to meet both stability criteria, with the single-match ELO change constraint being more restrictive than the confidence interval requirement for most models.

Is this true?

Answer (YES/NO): NO